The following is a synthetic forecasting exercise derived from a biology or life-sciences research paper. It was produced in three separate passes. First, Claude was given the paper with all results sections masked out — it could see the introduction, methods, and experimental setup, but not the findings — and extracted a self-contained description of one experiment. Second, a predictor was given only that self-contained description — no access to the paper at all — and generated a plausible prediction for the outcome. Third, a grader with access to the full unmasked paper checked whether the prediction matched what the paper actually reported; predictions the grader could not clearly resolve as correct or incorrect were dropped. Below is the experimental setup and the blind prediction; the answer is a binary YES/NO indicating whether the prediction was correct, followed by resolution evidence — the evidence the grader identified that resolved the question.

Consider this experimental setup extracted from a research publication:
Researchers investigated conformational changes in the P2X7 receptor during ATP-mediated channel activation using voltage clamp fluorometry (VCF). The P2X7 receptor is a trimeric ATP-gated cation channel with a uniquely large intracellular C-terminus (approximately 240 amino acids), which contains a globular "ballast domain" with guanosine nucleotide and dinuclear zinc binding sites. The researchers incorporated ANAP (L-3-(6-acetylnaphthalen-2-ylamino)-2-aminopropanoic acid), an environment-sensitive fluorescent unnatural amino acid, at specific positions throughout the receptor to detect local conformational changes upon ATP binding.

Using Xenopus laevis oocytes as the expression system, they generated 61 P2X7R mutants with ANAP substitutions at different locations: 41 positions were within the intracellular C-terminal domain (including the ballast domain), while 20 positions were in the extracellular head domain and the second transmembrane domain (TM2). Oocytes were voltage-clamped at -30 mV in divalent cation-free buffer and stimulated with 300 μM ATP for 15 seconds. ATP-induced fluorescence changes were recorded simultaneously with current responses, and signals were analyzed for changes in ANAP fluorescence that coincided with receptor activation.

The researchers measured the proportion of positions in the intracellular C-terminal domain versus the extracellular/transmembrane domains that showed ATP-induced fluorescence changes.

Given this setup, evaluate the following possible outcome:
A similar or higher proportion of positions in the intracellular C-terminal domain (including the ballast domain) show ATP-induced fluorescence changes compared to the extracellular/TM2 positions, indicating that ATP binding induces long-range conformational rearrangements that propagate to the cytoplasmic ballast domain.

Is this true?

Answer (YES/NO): NO